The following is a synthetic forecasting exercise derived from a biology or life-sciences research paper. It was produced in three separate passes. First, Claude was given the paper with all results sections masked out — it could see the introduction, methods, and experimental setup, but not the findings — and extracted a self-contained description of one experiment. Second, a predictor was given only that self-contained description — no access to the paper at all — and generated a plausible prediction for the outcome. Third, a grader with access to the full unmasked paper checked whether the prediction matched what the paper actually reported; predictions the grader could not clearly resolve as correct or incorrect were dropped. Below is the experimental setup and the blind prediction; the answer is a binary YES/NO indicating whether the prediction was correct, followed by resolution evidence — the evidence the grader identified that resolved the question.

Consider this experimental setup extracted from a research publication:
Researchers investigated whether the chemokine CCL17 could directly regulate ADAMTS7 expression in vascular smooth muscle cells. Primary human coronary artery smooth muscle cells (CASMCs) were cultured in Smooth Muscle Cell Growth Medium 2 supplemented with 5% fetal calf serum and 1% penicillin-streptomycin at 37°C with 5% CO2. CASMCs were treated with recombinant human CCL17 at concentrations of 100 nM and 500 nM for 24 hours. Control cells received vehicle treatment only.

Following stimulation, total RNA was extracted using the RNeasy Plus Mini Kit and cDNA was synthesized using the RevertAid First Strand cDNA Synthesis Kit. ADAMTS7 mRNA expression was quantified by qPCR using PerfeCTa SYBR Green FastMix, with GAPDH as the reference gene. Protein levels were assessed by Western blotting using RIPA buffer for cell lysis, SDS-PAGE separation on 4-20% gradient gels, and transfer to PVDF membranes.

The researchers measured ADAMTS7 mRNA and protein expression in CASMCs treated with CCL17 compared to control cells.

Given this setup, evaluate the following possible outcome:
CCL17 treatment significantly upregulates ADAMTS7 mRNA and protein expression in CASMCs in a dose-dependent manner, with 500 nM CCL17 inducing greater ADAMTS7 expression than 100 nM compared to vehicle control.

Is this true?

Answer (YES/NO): NO